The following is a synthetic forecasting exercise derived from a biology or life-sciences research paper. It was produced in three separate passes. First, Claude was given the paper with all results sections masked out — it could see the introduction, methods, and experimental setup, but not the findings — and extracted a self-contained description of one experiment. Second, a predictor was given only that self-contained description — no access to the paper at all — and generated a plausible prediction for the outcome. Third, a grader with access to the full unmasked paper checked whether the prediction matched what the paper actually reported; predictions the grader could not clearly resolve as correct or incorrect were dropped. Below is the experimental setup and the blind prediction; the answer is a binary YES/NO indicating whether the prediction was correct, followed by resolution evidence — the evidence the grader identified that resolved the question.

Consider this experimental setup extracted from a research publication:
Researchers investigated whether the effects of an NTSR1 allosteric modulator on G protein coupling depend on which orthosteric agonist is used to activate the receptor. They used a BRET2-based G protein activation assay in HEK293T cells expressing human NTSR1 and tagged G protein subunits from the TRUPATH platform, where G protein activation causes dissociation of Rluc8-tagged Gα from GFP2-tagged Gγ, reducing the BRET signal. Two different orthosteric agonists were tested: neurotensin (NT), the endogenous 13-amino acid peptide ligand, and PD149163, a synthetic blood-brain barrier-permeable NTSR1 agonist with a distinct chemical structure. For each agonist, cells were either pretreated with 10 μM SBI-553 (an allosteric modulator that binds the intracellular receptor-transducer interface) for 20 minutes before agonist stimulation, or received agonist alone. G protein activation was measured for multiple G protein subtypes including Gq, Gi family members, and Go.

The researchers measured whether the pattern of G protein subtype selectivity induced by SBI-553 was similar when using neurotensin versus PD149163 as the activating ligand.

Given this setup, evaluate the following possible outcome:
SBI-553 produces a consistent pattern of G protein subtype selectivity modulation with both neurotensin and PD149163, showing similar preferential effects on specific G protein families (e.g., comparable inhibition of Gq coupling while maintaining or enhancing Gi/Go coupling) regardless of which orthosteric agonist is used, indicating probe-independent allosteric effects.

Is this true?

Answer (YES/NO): YES